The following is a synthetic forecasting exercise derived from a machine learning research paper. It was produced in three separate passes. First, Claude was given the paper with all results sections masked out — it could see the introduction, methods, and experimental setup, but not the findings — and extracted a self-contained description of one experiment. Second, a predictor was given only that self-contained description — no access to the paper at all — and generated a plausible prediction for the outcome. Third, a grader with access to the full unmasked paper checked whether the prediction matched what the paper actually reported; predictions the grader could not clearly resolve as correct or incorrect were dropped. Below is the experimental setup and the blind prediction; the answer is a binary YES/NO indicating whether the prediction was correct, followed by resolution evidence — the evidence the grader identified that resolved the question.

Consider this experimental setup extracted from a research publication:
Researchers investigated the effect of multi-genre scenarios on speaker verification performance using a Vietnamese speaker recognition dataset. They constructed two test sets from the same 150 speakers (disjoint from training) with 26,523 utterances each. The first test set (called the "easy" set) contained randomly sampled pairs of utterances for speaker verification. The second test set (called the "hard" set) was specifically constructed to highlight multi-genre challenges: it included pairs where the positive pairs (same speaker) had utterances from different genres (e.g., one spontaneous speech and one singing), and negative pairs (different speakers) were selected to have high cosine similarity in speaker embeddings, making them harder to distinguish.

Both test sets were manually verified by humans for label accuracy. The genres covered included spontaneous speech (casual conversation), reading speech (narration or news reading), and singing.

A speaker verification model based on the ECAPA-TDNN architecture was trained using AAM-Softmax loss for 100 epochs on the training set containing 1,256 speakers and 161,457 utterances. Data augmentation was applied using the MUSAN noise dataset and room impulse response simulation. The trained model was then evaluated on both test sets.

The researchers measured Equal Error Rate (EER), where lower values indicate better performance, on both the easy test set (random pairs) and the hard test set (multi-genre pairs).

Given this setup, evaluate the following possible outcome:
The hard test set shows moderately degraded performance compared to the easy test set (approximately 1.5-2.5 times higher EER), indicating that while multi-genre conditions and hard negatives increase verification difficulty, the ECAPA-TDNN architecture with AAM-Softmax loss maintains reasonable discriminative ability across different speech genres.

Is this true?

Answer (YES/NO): YES